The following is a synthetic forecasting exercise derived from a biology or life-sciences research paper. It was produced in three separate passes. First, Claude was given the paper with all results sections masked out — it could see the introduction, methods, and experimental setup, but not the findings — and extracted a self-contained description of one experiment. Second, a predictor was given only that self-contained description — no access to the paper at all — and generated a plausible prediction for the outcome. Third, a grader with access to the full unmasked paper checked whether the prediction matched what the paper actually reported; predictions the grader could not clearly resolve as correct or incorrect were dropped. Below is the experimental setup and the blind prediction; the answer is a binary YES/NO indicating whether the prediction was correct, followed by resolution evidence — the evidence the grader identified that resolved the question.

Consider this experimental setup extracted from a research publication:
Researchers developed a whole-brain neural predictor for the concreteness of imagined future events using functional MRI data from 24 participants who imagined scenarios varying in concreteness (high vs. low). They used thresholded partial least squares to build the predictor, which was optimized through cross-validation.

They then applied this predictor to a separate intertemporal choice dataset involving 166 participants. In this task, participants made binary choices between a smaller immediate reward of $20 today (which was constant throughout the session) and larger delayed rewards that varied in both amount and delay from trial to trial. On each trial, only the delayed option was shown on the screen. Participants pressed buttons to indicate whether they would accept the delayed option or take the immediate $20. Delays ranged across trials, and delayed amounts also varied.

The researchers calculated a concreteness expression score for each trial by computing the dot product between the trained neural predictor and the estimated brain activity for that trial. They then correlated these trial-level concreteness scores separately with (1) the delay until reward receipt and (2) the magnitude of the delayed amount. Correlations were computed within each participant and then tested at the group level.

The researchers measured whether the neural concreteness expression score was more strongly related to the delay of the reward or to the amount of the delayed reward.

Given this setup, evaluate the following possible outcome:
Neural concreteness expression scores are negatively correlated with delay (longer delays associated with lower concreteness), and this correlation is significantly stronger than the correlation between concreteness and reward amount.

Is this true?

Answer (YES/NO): YES